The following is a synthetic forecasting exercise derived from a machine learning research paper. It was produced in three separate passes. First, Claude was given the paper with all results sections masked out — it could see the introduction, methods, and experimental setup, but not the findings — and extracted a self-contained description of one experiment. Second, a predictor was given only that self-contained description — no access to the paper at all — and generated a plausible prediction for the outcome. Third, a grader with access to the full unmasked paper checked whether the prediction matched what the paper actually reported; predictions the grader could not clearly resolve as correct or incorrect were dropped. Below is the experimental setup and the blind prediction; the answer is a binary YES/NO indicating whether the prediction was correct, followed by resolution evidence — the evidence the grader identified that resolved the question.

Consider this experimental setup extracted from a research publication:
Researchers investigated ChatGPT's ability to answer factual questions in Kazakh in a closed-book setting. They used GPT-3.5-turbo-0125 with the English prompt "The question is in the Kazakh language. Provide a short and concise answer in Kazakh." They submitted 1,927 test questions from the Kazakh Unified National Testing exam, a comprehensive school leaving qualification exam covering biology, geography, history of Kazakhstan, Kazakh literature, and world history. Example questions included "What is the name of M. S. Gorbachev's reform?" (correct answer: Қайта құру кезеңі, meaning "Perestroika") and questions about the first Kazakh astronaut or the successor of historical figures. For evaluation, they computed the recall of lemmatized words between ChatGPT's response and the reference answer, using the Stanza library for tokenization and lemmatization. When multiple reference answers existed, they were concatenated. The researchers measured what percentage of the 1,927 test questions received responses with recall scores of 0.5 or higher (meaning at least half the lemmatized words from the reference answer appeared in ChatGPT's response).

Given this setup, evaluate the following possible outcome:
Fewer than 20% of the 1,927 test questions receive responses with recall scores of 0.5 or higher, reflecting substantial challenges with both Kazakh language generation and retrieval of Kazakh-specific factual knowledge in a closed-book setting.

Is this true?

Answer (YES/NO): YES